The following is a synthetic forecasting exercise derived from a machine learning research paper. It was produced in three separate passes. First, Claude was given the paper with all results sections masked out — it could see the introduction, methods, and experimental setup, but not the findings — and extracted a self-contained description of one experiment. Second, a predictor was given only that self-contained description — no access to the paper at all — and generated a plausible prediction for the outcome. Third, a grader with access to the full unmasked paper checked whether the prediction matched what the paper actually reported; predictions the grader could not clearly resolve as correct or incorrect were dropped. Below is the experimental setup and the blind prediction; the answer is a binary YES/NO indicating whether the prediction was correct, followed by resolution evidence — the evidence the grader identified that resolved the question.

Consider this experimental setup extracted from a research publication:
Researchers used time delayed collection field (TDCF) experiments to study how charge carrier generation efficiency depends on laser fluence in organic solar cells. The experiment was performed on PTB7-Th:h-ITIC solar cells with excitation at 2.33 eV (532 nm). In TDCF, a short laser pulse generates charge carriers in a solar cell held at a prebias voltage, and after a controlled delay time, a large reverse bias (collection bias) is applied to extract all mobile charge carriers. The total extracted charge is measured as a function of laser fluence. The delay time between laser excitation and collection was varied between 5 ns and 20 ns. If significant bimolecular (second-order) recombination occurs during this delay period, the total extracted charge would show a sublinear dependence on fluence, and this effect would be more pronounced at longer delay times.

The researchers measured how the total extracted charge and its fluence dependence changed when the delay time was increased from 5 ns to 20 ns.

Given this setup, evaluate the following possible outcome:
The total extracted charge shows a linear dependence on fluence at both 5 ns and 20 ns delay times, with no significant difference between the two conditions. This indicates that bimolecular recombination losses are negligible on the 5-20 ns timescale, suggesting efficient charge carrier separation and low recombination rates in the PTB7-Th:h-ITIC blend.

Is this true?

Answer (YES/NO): NO